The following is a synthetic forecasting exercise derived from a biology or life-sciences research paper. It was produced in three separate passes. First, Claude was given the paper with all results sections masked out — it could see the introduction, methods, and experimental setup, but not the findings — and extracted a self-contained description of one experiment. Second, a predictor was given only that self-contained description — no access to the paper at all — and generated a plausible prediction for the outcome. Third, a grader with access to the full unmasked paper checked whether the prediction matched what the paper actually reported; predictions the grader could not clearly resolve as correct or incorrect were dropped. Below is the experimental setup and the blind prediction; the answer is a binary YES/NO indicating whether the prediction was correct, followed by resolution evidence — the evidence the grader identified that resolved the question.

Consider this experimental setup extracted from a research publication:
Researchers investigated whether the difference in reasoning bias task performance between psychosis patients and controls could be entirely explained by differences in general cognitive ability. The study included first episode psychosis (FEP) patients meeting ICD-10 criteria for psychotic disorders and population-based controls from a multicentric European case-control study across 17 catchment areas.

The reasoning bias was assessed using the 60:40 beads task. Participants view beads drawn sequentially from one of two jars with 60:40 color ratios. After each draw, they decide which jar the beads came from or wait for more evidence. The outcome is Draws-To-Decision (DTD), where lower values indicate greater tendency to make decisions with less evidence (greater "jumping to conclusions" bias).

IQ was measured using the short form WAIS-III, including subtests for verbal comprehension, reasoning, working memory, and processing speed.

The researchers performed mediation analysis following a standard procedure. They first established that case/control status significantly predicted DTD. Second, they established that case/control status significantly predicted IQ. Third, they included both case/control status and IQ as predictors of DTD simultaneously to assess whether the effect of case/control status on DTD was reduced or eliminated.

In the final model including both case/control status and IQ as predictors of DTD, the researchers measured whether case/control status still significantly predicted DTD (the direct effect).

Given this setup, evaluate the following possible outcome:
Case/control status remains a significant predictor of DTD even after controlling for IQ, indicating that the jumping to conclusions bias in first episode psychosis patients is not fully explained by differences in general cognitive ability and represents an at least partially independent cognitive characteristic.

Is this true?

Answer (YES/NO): NO